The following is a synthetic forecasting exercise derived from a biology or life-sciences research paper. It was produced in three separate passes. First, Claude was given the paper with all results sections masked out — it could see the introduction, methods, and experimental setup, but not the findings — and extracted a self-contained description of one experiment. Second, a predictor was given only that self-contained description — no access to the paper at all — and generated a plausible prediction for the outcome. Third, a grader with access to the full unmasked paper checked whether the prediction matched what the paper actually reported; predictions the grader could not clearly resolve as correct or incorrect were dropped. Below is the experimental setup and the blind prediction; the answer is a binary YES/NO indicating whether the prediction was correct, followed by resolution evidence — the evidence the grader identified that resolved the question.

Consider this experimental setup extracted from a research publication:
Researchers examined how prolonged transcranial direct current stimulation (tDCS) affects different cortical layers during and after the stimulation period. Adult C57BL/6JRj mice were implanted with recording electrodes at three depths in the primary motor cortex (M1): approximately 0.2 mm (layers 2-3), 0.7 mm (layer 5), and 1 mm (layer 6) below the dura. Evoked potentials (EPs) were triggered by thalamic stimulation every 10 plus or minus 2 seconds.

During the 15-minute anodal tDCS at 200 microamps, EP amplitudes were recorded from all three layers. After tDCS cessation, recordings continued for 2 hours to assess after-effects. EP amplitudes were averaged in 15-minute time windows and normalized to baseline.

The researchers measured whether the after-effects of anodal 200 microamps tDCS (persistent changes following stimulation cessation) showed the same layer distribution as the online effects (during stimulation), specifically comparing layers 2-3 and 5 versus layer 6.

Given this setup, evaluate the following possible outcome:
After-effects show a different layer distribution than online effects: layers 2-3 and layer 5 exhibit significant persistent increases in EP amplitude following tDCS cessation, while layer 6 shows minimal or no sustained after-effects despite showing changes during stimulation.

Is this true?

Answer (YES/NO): YES